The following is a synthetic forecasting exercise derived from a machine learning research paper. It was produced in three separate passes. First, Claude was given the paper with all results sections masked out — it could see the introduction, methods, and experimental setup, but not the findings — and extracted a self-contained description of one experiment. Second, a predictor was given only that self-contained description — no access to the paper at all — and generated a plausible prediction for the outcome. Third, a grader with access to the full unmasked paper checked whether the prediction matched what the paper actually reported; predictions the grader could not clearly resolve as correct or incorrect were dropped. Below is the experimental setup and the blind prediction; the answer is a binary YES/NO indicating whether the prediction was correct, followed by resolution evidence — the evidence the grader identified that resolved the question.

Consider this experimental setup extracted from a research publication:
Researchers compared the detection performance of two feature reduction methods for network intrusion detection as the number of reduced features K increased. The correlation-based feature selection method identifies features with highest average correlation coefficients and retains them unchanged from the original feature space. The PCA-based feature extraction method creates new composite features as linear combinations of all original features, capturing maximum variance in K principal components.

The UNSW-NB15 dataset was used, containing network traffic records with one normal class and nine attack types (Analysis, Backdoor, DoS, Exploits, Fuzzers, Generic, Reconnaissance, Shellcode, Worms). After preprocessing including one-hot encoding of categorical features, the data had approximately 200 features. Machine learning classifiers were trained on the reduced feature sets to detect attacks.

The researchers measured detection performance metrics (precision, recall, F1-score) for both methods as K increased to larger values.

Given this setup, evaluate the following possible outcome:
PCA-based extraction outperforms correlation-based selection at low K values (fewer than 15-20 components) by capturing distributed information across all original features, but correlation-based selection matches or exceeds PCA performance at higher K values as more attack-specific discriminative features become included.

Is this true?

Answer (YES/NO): NO